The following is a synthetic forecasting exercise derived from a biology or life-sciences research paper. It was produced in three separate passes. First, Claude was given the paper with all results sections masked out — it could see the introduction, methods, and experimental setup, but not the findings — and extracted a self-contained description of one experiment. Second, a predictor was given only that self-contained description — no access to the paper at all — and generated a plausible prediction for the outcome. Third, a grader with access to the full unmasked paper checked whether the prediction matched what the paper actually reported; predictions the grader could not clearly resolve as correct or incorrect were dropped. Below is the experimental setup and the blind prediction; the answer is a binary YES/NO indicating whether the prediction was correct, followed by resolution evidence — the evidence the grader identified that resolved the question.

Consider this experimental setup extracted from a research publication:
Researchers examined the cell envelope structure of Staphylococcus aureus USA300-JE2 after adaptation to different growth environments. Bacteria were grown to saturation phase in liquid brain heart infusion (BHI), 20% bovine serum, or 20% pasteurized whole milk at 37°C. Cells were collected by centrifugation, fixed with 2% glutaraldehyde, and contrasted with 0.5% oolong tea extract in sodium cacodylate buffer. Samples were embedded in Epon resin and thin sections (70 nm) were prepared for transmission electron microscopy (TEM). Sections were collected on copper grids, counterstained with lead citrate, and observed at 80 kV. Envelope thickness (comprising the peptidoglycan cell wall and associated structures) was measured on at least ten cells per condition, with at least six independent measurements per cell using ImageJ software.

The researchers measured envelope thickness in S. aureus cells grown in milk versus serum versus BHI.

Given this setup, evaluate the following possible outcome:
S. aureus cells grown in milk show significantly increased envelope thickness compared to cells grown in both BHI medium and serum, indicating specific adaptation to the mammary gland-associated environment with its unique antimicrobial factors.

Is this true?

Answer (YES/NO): YES